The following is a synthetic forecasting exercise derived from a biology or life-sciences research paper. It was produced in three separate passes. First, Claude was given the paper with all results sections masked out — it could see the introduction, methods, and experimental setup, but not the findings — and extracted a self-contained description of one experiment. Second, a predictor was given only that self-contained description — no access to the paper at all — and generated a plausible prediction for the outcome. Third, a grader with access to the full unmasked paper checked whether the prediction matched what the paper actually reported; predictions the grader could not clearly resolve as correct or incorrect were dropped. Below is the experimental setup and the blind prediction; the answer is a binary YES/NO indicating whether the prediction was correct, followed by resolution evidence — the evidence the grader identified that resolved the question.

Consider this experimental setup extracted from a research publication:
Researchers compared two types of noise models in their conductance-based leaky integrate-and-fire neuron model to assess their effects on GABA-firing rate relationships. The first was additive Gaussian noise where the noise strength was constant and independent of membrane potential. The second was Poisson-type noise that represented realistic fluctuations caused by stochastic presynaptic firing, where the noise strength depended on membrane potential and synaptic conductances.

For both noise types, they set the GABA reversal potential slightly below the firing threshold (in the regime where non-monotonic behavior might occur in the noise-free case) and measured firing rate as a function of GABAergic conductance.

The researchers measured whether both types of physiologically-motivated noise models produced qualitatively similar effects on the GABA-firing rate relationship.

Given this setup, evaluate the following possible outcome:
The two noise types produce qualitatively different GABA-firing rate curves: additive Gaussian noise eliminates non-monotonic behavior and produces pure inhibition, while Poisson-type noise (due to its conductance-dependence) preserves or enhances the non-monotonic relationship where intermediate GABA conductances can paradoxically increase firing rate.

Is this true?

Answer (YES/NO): NO